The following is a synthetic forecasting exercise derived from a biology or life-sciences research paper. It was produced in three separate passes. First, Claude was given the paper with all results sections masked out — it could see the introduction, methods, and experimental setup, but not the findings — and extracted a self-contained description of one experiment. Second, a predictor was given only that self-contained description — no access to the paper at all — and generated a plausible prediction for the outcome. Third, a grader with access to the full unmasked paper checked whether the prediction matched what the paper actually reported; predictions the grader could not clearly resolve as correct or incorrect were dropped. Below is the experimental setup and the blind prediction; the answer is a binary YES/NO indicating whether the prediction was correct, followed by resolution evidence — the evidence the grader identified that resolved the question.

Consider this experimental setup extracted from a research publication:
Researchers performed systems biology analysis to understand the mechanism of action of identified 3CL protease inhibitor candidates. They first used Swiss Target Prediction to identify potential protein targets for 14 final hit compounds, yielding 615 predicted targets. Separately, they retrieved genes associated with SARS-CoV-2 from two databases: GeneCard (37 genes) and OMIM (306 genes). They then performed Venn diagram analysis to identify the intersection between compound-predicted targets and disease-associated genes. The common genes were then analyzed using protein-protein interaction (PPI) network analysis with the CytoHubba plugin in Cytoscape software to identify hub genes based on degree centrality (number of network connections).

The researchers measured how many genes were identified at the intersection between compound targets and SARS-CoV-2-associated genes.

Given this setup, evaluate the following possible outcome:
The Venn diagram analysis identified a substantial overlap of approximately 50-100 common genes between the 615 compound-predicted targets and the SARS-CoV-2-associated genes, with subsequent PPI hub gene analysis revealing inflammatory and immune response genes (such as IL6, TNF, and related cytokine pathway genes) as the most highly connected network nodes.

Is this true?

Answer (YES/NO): NO